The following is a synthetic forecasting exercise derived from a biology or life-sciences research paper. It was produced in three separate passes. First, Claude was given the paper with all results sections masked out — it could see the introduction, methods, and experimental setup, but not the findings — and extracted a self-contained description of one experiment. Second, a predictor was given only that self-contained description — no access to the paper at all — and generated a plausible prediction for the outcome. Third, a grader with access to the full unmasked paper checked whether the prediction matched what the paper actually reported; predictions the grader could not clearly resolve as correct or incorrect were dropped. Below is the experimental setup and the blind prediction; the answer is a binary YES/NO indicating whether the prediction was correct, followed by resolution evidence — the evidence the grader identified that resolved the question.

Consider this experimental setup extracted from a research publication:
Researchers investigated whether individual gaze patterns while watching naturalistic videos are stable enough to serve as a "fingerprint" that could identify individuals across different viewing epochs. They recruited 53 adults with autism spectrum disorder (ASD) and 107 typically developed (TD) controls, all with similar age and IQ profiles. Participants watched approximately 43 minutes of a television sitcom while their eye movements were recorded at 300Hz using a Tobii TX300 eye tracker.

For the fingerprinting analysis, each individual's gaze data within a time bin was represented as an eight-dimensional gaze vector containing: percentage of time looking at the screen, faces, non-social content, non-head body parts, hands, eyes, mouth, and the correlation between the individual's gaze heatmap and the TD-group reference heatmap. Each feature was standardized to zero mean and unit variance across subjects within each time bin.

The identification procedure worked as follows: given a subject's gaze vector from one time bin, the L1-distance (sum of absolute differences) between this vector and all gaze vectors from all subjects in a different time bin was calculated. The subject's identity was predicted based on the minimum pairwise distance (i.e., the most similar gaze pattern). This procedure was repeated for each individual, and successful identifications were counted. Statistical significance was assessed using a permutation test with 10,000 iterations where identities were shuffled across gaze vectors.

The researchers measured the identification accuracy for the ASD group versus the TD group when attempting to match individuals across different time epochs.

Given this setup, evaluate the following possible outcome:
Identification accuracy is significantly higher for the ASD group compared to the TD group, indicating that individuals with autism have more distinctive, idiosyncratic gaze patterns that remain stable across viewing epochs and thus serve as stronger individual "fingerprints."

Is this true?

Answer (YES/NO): NO